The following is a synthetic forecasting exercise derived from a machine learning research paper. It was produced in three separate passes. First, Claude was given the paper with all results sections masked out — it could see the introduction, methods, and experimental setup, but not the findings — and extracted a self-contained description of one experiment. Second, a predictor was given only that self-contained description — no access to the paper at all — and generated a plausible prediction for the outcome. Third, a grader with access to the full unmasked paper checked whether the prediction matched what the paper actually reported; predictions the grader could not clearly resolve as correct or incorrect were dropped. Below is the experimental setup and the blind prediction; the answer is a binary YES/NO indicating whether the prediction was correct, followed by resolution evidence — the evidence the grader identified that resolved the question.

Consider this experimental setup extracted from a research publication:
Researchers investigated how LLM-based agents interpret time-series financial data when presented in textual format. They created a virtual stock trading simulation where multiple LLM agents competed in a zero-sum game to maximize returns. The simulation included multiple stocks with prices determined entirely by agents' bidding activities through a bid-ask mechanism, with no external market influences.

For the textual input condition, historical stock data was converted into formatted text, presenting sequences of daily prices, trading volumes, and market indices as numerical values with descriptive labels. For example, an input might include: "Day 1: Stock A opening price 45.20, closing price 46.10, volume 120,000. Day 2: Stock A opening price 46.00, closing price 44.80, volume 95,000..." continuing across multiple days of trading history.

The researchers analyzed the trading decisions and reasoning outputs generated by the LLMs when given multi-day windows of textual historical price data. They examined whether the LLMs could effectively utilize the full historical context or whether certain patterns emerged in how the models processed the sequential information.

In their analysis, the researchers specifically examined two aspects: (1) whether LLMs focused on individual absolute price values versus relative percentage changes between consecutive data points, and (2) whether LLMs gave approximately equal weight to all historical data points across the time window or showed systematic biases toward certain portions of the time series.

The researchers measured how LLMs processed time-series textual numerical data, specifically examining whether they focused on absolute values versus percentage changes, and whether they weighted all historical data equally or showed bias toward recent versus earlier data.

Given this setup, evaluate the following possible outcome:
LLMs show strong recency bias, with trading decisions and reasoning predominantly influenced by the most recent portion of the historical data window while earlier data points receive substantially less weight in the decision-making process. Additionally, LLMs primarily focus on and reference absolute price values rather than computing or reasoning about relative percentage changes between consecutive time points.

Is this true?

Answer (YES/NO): YES